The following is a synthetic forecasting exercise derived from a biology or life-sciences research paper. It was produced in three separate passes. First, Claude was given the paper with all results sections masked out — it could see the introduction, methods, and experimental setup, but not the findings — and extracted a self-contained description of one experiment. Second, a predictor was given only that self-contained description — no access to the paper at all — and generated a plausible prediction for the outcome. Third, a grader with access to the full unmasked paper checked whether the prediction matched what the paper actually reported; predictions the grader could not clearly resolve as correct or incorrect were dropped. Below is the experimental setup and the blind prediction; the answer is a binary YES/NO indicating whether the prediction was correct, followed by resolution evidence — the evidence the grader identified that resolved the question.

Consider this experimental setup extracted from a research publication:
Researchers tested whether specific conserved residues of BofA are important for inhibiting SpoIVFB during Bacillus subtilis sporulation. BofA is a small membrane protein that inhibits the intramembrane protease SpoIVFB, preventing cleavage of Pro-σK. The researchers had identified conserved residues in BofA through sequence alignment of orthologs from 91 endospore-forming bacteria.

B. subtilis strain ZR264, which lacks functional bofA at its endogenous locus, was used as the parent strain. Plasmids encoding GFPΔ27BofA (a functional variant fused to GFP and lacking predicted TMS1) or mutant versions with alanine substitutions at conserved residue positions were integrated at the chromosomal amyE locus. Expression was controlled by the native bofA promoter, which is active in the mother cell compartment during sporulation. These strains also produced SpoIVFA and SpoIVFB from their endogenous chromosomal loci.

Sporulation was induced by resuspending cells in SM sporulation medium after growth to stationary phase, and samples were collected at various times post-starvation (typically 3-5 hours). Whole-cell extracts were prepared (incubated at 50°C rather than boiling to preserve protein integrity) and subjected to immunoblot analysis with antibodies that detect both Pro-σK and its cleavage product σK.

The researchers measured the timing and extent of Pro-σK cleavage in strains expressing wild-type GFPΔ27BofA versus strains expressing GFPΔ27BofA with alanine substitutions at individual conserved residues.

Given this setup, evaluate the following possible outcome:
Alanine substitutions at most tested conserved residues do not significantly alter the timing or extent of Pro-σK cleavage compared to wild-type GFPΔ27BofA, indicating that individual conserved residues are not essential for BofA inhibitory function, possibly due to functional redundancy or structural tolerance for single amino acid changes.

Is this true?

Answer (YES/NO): NO